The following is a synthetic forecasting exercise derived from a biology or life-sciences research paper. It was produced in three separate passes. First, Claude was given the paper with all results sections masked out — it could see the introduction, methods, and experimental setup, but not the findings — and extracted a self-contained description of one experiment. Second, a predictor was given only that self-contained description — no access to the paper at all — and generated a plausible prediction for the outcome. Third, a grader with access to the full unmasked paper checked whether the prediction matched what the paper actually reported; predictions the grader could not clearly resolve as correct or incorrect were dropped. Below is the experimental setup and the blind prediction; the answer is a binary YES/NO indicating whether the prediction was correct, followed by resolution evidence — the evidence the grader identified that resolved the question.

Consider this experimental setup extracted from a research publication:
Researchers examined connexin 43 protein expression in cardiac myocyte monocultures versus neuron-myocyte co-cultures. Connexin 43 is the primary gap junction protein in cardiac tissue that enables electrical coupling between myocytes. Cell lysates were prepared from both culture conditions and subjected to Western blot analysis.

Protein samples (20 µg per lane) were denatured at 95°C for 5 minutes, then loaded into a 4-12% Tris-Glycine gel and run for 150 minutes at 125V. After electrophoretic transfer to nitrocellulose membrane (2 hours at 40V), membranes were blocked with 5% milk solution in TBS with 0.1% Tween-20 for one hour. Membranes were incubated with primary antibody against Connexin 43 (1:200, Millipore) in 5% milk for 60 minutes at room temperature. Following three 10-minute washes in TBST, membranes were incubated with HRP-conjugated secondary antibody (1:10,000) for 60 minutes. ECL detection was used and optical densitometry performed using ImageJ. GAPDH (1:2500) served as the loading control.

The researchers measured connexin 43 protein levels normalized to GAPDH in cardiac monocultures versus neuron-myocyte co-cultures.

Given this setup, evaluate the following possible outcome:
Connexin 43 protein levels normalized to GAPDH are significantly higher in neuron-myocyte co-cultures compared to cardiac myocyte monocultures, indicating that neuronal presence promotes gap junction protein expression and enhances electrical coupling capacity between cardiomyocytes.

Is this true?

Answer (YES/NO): YES